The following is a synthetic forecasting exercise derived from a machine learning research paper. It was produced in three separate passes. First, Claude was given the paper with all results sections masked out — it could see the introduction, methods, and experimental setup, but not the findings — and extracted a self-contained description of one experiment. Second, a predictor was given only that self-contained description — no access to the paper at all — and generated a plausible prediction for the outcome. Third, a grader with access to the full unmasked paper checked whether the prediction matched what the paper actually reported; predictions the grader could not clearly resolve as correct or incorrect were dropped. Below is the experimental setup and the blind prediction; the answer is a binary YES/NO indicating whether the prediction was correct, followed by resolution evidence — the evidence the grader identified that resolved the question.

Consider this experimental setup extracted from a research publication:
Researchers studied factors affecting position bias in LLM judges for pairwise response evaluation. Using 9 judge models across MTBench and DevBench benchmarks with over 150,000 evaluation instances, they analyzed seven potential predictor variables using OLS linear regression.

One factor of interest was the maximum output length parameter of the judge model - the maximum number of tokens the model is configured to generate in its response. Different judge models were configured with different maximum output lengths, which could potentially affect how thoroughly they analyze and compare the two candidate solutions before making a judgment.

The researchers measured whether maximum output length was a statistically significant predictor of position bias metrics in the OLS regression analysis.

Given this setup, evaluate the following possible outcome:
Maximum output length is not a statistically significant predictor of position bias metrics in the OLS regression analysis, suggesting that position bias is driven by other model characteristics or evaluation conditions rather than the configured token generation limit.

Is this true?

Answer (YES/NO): YES